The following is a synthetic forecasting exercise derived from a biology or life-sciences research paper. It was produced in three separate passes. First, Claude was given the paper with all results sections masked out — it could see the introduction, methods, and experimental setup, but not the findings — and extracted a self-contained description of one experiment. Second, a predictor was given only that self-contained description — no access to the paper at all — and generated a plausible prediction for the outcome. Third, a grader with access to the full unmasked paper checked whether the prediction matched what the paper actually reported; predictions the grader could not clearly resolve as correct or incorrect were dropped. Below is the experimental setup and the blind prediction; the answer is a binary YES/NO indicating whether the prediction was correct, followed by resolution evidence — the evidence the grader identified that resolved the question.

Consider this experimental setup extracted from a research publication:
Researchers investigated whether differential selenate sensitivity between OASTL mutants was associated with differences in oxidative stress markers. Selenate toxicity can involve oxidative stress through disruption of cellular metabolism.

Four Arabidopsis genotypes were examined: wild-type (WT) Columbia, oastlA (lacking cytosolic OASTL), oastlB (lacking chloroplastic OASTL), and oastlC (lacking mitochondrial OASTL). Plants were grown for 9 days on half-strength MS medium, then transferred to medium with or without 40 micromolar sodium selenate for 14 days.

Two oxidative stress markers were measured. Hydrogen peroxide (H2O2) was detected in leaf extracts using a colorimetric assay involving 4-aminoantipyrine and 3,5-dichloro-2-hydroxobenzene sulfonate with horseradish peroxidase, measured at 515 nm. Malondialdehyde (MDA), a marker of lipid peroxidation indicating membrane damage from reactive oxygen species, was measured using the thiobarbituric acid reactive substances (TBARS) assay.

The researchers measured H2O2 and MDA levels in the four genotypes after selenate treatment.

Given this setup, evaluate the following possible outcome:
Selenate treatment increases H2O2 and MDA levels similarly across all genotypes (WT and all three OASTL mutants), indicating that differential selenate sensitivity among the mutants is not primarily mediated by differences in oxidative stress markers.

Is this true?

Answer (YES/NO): NO